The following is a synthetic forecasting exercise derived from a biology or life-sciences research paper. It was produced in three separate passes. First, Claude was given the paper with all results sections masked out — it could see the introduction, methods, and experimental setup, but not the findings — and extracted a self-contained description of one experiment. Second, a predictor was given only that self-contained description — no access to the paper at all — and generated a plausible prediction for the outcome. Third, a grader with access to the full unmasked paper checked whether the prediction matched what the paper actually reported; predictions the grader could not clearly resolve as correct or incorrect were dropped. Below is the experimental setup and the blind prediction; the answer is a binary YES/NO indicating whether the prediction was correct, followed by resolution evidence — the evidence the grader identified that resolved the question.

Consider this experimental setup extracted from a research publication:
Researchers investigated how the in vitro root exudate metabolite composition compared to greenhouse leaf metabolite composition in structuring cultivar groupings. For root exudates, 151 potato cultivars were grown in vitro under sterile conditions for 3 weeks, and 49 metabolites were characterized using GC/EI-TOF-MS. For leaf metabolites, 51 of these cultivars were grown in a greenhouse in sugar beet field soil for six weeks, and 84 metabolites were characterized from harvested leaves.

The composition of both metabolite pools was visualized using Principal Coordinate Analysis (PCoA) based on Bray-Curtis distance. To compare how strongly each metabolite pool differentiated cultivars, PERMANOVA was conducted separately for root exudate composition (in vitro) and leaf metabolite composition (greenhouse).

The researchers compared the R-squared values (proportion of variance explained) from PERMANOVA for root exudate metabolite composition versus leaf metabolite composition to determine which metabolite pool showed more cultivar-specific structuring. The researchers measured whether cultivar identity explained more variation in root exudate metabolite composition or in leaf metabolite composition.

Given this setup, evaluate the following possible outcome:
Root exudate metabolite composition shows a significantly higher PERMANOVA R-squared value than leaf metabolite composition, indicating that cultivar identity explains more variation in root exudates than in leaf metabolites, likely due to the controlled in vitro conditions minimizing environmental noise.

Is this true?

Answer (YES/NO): NO